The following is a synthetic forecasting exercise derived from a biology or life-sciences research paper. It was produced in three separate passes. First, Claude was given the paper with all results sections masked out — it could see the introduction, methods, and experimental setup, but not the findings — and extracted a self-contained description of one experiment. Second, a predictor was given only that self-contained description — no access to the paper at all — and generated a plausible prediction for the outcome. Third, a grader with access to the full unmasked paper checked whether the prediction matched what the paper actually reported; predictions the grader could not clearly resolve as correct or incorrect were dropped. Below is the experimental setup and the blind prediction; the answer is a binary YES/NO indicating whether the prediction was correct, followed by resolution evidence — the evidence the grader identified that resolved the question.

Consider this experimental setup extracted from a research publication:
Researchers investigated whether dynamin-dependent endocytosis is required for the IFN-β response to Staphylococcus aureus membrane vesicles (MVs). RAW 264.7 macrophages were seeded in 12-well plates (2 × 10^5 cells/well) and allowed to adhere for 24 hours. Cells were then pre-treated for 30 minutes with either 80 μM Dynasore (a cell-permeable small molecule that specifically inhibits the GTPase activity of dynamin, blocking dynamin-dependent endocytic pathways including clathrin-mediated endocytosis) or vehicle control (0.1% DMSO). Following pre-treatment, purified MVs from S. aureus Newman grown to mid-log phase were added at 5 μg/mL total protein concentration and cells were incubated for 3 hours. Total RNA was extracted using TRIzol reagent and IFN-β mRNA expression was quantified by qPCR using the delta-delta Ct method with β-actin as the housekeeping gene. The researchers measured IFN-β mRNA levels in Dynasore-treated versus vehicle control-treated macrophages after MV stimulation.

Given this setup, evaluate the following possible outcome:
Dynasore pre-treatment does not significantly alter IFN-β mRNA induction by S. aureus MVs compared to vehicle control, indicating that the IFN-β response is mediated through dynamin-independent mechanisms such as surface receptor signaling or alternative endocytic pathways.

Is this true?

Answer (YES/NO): NO